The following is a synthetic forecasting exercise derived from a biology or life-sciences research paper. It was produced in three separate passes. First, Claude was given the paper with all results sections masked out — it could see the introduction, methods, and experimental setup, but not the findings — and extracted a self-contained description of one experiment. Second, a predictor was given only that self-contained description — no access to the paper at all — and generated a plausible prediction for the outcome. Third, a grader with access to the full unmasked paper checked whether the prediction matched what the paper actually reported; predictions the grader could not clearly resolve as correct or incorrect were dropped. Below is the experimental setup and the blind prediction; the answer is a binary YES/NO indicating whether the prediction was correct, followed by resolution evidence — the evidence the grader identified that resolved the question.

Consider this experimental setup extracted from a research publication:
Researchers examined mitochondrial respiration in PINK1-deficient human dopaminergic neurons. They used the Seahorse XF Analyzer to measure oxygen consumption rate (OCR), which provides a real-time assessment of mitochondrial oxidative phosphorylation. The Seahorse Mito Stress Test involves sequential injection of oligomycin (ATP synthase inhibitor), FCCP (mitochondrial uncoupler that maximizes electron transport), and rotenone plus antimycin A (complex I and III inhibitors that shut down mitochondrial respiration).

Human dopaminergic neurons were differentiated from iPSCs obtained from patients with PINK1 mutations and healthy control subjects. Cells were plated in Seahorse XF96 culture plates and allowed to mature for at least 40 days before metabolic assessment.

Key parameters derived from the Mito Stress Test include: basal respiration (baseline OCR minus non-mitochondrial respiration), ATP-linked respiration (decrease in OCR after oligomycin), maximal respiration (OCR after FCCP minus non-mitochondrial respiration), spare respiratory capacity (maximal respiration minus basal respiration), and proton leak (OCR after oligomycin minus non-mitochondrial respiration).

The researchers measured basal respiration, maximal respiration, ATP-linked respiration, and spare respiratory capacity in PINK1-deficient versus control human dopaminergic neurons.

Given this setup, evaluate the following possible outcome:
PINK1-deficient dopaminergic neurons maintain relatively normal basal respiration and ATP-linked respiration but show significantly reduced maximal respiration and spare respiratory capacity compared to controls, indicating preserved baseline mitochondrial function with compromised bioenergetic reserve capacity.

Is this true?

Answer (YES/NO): NO